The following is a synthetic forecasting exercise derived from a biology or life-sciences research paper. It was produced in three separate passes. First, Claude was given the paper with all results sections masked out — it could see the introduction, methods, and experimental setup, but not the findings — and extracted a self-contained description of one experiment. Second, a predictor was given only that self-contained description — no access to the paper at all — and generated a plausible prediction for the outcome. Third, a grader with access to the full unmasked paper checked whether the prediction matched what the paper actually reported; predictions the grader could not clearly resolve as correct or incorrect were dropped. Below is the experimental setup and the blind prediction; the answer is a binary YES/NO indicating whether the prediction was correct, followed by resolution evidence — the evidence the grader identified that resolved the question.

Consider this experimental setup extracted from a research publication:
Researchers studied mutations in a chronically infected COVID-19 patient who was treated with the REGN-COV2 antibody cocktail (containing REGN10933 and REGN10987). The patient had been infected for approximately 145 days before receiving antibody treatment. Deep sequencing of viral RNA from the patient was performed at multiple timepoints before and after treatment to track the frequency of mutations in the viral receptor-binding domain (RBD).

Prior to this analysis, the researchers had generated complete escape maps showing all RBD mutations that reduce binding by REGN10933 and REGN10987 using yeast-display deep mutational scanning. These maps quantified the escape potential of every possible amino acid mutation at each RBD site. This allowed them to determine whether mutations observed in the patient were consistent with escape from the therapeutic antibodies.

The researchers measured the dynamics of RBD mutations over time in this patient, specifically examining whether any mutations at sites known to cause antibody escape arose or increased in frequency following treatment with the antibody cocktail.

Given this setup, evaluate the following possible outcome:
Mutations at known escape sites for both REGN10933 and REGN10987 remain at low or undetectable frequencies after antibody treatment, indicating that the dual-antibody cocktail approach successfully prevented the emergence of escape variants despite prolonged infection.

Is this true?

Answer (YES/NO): NO